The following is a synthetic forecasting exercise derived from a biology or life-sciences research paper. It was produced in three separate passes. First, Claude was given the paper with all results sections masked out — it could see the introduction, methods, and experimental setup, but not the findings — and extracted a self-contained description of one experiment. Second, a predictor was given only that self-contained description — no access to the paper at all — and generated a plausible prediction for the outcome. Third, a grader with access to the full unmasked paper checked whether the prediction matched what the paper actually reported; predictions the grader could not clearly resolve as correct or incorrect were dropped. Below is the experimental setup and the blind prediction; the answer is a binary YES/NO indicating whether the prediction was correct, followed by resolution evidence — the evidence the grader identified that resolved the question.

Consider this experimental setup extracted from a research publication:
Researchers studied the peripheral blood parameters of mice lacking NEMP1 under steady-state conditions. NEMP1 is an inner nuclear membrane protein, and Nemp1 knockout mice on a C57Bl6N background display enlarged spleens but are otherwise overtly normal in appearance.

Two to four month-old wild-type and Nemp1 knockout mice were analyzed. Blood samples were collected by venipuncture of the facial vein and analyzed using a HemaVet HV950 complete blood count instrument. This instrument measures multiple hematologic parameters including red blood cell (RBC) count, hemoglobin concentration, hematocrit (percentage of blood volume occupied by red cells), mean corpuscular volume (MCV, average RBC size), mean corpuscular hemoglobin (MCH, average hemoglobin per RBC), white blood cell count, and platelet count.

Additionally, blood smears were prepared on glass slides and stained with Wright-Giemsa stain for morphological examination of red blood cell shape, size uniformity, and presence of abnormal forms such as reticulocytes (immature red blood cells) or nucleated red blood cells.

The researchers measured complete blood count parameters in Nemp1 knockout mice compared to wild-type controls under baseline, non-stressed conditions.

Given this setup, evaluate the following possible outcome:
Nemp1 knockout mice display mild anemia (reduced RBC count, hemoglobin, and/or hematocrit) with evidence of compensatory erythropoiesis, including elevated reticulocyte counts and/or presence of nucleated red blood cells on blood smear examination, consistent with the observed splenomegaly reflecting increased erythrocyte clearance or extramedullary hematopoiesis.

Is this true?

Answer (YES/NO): YES